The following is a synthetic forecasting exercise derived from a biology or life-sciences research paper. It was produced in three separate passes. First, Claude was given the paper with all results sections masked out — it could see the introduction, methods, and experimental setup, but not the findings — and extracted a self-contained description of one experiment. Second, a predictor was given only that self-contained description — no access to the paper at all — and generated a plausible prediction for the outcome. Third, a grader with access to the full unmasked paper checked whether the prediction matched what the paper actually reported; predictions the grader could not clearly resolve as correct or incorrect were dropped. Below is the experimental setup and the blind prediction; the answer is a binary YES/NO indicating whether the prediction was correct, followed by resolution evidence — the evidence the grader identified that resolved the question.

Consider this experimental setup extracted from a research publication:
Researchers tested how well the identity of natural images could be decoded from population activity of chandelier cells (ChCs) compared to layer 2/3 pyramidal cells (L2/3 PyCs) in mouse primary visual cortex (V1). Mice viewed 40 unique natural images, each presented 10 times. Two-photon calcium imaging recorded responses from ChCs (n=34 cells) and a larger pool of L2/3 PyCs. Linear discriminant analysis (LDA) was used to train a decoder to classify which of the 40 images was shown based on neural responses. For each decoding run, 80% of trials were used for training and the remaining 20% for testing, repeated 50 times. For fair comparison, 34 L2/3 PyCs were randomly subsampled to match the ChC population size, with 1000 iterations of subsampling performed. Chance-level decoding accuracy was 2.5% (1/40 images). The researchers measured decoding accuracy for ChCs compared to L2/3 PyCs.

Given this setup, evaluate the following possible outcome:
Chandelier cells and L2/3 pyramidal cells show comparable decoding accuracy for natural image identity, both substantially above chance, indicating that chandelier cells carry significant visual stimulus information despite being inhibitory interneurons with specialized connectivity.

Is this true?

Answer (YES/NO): NO